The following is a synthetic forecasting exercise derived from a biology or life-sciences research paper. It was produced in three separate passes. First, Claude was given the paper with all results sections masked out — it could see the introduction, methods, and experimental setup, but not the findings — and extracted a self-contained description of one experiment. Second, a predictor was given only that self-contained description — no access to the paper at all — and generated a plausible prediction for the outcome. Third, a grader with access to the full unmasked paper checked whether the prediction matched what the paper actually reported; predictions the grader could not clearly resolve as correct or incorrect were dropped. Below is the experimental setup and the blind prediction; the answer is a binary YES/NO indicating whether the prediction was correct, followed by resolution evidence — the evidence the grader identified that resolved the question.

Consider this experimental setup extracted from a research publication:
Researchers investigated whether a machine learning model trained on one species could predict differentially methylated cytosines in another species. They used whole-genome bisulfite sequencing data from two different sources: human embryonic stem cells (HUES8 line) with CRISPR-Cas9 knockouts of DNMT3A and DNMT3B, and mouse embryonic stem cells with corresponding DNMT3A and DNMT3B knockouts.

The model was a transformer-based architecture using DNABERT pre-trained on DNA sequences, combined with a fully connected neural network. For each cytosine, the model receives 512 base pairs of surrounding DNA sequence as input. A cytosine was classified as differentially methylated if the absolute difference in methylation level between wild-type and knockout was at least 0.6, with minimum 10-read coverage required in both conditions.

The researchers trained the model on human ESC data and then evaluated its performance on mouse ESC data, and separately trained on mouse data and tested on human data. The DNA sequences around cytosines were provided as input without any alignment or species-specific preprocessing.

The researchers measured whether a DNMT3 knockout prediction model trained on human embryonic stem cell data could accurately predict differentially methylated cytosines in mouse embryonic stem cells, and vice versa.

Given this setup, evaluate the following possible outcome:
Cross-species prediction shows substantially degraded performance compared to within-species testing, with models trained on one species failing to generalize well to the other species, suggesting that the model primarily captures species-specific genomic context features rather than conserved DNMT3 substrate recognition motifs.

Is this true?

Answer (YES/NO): NO